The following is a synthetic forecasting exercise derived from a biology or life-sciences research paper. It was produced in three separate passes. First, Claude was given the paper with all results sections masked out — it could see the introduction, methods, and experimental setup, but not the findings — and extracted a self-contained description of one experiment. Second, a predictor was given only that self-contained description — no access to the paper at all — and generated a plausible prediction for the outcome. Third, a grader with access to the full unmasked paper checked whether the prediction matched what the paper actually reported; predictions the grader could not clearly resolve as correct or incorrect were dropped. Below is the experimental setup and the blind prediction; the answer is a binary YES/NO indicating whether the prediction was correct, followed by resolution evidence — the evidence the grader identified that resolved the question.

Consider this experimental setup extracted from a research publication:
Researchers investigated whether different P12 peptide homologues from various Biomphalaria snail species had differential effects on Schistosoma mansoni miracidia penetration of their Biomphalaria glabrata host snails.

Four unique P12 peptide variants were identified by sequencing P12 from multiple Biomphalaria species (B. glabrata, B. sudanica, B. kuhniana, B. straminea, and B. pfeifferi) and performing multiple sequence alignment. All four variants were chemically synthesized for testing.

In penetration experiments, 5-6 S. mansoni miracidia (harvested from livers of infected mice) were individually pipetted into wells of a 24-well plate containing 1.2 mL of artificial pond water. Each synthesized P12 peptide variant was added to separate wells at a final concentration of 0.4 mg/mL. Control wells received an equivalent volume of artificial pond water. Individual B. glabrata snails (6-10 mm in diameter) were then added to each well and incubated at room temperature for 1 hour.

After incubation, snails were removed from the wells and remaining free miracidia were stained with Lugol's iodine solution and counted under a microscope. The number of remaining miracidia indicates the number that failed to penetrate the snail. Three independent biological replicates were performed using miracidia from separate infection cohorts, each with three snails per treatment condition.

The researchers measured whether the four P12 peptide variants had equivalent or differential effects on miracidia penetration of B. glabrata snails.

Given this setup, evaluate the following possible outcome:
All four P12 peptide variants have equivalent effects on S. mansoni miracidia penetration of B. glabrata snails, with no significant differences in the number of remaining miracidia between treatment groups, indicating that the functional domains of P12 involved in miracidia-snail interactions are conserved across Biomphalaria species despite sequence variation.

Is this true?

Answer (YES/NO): NO